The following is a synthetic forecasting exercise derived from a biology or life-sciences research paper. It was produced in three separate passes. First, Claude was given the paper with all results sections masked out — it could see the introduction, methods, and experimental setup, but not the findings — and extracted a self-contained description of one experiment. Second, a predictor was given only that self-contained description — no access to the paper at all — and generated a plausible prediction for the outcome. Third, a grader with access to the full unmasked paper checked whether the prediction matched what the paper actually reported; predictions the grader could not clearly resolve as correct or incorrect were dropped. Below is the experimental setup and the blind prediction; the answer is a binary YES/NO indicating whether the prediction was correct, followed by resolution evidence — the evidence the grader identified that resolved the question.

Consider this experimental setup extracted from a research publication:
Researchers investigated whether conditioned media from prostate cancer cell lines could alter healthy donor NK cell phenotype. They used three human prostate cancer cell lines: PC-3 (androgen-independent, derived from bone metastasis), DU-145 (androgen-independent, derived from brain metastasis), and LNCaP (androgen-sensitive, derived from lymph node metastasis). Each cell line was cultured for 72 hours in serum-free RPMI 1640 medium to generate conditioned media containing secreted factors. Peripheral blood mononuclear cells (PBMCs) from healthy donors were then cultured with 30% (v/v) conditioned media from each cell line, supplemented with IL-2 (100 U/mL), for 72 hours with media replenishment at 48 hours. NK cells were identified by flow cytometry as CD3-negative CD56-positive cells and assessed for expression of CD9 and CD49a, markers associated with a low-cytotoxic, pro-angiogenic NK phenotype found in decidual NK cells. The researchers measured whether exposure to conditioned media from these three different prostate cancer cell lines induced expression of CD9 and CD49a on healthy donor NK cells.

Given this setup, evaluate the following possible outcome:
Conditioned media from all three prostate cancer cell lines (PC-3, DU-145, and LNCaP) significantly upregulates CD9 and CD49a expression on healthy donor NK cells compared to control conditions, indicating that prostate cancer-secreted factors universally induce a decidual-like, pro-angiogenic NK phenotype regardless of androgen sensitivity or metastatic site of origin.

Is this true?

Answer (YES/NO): YES